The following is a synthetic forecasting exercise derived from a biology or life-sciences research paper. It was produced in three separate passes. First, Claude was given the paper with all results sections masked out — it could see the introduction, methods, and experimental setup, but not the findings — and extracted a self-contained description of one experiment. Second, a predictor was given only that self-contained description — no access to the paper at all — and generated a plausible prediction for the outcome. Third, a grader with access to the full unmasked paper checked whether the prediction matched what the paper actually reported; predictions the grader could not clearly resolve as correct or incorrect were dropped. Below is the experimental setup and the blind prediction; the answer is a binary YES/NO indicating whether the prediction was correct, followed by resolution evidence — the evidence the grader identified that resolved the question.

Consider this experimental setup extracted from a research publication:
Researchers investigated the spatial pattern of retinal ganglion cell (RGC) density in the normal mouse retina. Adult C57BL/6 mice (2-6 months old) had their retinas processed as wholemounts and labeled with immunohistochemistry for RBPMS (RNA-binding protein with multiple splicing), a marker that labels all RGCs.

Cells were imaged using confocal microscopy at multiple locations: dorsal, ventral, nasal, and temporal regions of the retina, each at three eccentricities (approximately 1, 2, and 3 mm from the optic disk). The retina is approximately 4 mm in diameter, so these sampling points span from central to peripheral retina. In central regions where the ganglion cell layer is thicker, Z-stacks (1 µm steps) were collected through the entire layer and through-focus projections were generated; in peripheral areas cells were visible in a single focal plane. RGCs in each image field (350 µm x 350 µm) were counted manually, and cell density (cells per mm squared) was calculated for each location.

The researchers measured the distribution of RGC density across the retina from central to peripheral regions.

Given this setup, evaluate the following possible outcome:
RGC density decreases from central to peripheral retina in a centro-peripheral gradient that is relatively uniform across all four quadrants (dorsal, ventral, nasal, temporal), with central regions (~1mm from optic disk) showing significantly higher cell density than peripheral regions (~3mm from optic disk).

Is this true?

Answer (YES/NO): YES